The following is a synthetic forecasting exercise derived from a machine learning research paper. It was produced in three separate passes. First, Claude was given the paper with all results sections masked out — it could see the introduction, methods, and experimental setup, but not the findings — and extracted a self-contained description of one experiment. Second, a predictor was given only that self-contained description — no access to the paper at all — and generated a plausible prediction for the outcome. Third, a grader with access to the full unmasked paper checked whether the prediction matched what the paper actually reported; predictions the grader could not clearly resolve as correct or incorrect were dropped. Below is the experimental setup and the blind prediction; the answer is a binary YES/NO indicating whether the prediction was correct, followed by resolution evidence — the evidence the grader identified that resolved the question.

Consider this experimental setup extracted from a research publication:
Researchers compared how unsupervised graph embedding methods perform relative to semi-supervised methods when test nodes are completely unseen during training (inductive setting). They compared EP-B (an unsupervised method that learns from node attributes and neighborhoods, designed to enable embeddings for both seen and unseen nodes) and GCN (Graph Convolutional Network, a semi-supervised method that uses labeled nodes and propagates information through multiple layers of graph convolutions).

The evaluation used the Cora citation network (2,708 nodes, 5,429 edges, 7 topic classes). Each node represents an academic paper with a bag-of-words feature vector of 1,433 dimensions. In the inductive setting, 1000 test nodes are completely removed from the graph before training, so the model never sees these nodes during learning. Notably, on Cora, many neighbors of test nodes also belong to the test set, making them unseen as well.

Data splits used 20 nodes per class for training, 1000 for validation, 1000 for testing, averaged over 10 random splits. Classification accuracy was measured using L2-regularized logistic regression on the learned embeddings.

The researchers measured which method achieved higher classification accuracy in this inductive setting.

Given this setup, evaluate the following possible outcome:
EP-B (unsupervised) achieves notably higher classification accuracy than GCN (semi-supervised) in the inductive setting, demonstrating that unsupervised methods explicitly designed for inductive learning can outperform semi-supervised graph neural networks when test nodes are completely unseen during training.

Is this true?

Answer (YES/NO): YES